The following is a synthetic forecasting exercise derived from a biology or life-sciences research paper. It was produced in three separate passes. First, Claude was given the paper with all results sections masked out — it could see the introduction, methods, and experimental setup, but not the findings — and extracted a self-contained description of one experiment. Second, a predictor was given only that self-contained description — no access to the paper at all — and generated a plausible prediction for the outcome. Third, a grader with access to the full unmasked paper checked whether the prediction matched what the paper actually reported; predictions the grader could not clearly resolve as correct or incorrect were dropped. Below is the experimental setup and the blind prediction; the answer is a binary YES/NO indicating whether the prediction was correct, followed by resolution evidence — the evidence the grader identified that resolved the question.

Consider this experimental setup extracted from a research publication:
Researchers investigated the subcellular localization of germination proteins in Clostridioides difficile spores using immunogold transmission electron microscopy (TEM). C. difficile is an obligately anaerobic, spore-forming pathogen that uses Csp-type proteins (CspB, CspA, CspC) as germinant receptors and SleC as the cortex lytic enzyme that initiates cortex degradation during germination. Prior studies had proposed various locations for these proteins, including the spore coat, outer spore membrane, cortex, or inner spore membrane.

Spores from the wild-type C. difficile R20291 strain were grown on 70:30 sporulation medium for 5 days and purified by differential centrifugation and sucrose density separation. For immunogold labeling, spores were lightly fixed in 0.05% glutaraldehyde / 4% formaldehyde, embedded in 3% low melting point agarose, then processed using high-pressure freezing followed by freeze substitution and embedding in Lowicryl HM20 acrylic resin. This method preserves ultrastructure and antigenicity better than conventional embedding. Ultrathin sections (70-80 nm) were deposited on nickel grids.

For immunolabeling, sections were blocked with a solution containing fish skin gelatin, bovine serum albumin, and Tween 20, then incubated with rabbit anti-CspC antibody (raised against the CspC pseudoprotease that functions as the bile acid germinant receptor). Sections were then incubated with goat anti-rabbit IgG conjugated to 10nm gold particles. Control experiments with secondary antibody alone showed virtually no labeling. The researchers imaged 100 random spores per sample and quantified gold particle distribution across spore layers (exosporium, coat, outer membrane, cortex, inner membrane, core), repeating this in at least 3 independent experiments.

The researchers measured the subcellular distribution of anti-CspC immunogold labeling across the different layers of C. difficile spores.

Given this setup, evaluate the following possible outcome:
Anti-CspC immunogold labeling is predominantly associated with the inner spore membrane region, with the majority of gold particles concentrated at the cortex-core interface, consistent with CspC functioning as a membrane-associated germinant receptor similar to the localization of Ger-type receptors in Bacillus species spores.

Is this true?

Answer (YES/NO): NO